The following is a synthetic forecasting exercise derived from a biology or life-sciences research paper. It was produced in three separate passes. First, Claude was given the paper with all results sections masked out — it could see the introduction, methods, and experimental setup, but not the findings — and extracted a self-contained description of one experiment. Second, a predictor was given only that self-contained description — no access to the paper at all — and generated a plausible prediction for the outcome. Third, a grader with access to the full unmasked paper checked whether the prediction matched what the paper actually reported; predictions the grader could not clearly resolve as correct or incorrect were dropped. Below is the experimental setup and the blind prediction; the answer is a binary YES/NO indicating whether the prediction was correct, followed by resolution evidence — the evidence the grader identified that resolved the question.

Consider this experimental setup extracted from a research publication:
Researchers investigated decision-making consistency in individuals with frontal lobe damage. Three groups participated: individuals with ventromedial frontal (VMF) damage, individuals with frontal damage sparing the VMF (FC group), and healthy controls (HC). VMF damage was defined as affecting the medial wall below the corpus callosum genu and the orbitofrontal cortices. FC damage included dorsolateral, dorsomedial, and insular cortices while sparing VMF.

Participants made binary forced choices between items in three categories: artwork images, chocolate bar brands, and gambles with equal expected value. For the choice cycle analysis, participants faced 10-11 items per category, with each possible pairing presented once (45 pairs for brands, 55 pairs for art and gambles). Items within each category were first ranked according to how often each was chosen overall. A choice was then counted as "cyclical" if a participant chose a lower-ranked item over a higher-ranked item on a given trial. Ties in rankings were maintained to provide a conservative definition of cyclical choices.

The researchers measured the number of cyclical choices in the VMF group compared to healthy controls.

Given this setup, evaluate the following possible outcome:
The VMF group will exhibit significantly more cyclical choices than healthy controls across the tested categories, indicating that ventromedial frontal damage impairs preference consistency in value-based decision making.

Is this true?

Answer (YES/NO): YES